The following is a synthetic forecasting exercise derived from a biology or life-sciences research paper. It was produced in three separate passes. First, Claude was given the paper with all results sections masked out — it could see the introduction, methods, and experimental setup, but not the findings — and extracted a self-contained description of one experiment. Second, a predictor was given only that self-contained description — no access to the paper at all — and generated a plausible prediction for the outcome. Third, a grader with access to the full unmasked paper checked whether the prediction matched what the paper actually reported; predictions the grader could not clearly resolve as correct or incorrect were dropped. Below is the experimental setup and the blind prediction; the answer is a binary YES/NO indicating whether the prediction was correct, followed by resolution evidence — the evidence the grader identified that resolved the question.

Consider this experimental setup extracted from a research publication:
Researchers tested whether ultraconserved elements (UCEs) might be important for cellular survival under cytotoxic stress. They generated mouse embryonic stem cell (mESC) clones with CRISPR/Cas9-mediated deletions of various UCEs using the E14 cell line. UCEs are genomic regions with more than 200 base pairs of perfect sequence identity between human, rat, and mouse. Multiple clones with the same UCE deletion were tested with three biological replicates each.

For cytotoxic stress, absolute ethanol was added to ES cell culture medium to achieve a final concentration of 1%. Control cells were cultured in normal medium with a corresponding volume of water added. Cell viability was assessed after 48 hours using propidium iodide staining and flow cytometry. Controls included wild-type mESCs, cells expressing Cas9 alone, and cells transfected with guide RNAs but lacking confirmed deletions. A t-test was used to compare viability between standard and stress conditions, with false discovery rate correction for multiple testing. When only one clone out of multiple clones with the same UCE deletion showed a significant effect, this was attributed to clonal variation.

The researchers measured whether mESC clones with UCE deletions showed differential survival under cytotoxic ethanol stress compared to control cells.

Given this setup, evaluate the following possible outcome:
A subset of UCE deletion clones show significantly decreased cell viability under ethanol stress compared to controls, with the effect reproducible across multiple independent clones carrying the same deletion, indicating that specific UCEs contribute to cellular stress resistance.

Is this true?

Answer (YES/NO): NO